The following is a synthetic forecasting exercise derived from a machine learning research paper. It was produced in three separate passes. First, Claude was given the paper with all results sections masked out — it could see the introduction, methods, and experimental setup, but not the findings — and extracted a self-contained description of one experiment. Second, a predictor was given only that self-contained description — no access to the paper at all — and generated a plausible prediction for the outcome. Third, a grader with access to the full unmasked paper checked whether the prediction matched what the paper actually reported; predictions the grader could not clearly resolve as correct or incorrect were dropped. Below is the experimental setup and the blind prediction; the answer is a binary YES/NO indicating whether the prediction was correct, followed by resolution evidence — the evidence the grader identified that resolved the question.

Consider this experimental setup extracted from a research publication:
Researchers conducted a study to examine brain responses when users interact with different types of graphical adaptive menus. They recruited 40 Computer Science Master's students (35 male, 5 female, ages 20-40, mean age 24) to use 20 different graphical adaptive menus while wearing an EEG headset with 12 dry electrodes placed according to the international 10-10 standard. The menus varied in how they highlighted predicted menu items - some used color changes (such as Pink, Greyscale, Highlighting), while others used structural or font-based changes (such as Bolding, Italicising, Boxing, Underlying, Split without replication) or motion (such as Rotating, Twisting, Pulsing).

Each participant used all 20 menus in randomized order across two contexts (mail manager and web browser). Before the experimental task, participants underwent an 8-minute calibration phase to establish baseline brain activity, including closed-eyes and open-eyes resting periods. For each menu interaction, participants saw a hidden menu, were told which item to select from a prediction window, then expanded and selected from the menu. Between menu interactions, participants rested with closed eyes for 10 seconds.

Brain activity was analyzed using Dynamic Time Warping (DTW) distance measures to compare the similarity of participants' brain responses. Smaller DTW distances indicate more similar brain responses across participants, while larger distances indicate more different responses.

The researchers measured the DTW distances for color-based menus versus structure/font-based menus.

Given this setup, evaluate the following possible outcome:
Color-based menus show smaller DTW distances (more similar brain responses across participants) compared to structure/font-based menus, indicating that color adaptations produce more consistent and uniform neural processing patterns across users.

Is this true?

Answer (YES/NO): YES